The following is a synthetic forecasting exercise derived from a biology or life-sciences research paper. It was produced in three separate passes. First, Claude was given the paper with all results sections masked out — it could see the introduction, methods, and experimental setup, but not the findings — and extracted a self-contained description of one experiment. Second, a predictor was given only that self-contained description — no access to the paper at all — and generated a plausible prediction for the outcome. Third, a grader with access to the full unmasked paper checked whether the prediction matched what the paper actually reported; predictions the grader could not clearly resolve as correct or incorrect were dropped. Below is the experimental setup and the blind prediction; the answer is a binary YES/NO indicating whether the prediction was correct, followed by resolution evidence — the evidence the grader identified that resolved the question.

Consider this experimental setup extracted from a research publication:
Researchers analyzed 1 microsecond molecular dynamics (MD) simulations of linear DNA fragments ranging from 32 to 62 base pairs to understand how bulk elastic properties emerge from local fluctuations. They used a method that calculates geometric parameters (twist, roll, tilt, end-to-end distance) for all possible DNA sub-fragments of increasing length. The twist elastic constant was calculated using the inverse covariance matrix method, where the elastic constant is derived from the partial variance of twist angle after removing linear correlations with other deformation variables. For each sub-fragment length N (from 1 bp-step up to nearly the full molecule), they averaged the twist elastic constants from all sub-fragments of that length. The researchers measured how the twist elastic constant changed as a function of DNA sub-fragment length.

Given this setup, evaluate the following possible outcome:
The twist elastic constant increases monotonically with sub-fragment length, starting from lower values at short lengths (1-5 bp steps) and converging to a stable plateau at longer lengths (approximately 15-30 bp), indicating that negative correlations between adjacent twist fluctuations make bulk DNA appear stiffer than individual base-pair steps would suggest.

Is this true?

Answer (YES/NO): NO